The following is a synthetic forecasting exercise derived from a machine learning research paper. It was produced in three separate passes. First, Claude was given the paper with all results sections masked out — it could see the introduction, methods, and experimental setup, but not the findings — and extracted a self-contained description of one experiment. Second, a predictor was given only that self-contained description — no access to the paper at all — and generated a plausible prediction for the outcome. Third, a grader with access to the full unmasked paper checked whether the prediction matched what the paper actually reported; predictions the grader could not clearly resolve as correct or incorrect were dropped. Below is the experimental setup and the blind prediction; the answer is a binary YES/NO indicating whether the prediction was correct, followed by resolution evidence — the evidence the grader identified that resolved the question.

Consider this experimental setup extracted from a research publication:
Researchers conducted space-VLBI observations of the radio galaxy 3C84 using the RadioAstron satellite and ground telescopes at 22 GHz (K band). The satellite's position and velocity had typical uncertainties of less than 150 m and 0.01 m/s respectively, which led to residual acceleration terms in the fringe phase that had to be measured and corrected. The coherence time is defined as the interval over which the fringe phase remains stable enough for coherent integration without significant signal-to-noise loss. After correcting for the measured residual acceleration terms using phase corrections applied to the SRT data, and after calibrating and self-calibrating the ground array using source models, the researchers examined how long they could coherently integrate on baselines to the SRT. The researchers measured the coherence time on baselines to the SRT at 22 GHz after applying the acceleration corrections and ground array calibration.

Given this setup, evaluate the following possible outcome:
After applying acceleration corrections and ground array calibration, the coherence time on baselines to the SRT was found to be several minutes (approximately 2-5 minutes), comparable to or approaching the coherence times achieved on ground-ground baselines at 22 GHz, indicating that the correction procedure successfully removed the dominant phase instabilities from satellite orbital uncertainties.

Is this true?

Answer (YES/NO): NO